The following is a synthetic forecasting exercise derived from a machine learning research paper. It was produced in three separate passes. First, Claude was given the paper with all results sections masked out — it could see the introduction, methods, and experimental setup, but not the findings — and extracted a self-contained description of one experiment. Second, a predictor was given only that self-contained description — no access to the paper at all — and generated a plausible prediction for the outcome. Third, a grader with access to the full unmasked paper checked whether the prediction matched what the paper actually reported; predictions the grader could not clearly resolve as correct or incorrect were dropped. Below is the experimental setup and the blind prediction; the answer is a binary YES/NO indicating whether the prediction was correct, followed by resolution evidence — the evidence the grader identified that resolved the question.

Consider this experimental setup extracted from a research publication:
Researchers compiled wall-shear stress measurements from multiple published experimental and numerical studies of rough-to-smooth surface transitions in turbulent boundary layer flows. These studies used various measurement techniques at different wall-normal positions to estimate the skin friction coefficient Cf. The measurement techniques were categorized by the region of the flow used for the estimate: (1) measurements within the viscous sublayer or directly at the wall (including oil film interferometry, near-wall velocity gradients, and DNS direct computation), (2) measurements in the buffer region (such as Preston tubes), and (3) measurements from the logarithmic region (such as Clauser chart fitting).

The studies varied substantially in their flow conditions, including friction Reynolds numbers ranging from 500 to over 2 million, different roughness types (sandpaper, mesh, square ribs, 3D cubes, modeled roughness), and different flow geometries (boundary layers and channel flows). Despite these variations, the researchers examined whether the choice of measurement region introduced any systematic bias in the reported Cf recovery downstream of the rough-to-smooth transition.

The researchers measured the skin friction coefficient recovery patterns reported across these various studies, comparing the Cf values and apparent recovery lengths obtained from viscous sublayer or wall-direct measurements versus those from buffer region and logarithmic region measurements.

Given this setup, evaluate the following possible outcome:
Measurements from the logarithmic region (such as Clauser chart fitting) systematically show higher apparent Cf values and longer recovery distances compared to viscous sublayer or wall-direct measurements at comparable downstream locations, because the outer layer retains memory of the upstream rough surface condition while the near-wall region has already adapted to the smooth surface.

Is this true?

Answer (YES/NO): NO